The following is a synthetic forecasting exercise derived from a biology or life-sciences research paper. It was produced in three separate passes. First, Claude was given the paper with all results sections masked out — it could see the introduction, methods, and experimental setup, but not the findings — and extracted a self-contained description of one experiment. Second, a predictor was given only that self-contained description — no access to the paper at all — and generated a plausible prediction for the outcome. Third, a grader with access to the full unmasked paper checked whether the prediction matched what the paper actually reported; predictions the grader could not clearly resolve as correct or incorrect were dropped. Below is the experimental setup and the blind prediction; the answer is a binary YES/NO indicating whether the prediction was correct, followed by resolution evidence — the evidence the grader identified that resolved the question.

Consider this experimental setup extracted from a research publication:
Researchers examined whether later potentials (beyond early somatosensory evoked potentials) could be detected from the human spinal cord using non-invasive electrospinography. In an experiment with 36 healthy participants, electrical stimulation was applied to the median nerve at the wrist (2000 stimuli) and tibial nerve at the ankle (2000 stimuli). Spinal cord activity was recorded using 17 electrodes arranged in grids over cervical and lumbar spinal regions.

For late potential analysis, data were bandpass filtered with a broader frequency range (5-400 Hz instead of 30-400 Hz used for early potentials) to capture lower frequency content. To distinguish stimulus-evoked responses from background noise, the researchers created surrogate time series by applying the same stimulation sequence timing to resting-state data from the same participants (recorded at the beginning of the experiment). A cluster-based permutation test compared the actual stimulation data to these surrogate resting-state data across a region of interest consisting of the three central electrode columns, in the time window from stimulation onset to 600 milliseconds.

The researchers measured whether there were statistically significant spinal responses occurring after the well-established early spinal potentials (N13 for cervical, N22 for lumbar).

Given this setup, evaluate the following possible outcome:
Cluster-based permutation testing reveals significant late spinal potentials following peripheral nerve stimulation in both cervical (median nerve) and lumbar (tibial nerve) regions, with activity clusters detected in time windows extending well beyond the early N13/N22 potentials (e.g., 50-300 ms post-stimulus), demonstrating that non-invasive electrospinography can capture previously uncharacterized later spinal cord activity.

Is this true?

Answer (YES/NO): NO